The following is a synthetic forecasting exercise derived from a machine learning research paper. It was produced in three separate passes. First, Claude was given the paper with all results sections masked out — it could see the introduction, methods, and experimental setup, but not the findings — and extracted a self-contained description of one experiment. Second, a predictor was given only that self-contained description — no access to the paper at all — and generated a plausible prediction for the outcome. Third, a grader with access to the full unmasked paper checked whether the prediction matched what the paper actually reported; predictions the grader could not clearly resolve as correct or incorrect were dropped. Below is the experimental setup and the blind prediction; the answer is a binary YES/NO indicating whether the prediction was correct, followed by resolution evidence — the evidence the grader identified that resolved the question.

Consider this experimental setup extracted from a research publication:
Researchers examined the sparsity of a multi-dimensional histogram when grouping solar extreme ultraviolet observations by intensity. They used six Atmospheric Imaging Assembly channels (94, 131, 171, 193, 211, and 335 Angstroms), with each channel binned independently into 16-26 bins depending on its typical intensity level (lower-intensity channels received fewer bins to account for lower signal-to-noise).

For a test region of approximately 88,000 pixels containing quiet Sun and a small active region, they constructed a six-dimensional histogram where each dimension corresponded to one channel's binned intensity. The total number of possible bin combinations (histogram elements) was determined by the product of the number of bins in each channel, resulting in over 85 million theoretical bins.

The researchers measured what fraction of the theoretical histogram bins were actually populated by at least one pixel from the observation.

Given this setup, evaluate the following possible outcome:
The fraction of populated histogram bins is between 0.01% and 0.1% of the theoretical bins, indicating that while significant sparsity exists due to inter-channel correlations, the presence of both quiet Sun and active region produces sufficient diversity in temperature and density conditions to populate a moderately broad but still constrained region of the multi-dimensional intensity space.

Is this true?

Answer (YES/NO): YES